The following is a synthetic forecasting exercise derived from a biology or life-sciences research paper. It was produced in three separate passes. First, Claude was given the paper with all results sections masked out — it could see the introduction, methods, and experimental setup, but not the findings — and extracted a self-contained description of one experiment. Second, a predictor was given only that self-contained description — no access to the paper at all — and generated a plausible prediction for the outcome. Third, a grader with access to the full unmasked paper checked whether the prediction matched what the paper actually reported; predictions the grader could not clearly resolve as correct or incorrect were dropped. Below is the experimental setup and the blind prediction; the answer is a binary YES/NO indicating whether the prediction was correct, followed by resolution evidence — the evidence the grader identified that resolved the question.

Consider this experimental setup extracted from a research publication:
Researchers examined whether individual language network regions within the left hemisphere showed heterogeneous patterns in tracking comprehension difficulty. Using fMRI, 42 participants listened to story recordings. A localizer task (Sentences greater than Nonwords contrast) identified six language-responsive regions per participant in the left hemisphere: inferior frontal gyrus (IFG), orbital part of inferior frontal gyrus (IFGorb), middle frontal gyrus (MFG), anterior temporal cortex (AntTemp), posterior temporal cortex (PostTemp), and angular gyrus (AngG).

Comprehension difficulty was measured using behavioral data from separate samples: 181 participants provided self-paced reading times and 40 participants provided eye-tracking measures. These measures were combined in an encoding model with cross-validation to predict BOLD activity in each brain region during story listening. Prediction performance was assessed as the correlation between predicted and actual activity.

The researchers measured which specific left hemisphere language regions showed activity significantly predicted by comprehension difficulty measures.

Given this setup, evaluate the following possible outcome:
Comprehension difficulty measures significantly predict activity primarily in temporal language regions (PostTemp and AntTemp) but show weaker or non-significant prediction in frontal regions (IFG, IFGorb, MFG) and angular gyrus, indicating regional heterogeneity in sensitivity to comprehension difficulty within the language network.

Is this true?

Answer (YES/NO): NO